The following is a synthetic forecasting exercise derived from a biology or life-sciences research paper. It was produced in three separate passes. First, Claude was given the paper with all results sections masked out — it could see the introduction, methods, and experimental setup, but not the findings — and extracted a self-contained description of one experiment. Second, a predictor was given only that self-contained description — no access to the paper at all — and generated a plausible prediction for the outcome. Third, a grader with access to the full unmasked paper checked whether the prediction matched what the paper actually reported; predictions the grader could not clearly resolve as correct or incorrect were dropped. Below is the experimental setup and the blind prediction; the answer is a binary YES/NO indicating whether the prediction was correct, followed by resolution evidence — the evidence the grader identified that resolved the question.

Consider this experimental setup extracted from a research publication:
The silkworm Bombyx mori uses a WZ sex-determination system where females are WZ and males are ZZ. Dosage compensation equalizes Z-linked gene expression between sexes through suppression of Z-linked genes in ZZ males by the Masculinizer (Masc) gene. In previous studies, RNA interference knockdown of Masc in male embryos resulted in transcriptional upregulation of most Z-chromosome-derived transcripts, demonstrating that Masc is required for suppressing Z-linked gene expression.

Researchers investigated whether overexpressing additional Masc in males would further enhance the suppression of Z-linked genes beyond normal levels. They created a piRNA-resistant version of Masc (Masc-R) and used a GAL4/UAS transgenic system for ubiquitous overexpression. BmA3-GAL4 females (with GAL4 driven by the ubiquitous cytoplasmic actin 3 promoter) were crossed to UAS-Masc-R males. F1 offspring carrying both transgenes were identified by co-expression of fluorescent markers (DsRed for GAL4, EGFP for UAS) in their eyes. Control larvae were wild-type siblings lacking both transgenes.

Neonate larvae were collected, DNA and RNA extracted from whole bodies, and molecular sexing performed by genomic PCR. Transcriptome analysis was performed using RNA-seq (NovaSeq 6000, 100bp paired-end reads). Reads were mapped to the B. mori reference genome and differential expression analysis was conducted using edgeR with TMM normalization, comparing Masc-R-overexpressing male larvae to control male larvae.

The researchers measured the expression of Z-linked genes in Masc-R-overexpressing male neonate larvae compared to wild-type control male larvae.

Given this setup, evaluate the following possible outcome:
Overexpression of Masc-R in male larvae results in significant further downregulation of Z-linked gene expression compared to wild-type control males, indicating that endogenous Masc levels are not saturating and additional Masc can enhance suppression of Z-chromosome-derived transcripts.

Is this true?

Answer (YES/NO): NO